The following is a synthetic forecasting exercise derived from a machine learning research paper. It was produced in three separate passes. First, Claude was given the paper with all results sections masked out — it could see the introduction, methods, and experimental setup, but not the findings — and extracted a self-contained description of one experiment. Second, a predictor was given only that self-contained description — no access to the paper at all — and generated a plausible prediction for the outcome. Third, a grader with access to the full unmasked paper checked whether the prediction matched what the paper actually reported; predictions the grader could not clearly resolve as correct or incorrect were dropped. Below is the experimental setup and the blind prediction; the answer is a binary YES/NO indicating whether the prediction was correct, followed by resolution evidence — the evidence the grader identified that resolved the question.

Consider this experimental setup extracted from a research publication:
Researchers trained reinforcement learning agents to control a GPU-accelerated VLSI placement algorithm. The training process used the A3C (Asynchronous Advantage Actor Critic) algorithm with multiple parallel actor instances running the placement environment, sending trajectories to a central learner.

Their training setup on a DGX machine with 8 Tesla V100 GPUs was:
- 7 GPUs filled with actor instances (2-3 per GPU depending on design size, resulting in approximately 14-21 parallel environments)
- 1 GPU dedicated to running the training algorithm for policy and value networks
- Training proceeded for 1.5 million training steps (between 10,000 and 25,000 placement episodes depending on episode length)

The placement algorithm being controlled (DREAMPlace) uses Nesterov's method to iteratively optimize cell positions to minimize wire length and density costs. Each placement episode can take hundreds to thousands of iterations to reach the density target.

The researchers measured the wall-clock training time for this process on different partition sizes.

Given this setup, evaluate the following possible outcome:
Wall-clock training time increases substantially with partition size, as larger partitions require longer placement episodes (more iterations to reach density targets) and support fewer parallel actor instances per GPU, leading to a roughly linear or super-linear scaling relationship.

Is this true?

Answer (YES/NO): NO